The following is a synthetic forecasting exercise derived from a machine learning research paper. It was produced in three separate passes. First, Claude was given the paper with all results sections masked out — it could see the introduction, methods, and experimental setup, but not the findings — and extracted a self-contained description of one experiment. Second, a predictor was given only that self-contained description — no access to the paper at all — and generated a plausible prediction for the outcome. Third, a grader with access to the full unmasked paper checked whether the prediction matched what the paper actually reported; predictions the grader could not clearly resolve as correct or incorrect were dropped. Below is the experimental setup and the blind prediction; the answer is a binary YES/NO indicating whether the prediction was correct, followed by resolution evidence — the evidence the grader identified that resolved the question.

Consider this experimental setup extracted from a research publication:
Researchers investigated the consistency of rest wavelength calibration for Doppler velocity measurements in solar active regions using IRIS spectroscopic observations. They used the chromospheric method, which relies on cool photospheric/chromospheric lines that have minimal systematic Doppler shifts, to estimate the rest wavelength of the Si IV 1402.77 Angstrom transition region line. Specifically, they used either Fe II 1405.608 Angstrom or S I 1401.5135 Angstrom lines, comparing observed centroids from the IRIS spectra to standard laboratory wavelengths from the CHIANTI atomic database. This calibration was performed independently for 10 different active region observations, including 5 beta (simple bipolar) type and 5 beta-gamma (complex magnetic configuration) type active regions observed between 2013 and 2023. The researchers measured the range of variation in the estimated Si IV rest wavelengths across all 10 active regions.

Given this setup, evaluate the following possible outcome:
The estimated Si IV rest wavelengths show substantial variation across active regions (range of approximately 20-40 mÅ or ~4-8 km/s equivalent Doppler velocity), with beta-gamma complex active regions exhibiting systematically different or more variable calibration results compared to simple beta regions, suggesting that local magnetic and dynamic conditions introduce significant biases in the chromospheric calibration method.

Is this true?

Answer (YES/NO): NO